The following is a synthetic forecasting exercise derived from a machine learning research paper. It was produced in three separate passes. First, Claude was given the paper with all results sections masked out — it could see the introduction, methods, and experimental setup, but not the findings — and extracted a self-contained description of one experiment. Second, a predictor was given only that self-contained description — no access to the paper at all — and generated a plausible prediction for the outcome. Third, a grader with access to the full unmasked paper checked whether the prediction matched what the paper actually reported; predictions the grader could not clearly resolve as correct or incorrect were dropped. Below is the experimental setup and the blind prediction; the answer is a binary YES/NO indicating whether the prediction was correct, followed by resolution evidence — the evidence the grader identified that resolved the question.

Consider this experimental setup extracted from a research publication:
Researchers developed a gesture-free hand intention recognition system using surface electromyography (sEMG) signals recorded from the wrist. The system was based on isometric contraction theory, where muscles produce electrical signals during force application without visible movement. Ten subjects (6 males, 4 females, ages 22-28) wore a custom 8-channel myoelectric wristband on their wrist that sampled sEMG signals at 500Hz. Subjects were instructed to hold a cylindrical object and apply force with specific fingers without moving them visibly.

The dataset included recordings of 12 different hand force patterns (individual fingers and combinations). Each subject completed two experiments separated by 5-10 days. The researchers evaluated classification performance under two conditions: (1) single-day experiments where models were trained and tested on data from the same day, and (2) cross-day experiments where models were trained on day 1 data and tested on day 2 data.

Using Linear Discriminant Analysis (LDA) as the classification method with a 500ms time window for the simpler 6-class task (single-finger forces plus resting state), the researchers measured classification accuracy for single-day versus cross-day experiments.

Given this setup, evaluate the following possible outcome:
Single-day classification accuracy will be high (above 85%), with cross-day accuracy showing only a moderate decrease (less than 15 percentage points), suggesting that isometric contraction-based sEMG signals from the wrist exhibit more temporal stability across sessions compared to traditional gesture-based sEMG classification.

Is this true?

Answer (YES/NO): NO